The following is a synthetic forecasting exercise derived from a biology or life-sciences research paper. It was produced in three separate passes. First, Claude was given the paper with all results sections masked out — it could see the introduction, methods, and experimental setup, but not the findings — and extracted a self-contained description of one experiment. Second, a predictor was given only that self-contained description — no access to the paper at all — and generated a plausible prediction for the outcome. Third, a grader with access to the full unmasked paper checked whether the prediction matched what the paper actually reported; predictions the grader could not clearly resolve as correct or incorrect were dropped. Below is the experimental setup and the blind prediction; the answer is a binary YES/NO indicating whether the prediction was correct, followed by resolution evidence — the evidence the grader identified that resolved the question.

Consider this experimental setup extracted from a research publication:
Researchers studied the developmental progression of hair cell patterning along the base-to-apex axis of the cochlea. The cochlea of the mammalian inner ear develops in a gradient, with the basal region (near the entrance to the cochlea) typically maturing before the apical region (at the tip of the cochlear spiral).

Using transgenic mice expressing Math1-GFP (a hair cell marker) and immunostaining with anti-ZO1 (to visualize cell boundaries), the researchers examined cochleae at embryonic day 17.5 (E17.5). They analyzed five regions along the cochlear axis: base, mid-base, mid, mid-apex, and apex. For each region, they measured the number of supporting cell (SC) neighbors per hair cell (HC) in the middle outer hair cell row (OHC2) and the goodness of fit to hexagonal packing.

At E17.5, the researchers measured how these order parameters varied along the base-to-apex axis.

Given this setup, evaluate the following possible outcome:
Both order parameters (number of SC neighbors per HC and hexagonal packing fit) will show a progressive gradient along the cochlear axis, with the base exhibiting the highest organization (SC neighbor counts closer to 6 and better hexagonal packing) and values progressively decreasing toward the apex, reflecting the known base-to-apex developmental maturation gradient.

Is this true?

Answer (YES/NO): NO